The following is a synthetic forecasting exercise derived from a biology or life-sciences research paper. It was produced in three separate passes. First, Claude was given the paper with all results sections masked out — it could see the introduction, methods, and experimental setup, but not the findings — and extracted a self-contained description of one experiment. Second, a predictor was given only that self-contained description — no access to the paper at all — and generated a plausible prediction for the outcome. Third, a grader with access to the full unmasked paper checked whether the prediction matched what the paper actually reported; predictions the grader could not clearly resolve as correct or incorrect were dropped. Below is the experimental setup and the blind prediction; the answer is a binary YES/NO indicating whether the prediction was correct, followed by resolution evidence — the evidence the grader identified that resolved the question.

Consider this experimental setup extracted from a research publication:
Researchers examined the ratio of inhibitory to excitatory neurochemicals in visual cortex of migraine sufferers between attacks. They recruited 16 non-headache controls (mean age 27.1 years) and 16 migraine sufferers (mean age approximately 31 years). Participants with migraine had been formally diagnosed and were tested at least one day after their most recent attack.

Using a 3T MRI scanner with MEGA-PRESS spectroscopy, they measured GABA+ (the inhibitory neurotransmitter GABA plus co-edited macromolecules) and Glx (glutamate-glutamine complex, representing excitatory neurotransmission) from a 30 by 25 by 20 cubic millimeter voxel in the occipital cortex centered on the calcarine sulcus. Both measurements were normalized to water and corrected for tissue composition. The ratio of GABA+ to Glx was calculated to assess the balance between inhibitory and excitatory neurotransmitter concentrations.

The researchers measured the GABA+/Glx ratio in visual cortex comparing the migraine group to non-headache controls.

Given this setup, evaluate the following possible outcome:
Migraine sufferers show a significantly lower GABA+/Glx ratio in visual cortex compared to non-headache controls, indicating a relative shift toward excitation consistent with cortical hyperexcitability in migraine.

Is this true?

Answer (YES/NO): NO